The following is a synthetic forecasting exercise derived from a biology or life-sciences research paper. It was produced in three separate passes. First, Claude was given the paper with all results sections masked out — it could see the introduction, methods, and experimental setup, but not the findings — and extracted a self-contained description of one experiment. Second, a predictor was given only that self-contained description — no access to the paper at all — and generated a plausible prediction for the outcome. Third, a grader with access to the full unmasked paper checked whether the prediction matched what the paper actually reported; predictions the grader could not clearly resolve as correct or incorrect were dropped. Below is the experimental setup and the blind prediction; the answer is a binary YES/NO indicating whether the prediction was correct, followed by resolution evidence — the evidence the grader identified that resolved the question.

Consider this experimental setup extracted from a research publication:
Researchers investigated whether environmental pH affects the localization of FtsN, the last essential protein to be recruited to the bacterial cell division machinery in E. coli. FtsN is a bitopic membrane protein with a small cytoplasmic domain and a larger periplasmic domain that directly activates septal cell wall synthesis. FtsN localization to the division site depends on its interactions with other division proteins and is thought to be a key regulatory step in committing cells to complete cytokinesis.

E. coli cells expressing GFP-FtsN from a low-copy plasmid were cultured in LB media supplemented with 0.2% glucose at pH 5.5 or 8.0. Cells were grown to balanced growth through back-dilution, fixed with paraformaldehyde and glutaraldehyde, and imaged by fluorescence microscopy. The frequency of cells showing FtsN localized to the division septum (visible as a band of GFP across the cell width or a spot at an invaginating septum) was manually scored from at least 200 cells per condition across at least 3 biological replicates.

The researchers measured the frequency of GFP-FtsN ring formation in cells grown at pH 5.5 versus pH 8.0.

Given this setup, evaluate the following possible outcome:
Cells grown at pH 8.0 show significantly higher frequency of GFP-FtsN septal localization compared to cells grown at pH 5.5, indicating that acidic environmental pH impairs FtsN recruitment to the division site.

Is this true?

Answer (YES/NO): NO